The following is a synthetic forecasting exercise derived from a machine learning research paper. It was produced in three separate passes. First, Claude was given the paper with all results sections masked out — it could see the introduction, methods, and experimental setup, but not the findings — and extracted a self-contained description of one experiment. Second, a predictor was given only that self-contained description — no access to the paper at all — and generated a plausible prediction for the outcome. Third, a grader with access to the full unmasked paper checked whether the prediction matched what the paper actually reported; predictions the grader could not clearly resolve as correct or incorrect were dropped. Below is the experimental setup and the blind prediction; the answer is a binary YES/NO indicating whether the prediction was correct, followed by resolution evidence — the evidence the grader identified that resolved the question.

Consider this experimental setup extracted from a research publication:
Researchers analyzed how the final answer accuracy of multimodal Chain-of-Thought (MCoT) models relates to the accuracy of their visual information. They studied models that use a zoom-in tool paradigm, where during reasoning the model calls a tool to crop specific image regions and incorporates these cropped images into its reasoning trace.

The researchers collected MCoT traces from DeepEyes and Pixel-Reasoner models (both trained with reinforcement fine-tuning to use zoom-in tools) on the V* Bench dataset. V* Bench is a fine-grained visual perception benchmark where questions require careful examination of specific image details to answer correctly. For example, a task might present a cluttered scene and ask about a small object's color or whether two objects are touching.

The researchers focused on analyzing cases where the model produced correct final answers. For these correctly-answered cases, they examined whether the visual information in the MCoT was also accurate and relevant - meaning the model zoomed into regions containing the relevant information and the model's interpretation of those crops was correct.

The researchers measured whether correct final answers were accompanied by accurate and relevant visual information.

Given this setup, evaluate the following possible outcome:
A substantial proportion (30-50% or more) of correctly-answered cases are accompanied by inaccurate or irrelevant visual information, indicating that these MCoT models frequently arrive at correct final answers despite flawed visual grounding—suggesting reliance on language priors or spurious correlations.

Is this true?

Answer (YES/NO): YES